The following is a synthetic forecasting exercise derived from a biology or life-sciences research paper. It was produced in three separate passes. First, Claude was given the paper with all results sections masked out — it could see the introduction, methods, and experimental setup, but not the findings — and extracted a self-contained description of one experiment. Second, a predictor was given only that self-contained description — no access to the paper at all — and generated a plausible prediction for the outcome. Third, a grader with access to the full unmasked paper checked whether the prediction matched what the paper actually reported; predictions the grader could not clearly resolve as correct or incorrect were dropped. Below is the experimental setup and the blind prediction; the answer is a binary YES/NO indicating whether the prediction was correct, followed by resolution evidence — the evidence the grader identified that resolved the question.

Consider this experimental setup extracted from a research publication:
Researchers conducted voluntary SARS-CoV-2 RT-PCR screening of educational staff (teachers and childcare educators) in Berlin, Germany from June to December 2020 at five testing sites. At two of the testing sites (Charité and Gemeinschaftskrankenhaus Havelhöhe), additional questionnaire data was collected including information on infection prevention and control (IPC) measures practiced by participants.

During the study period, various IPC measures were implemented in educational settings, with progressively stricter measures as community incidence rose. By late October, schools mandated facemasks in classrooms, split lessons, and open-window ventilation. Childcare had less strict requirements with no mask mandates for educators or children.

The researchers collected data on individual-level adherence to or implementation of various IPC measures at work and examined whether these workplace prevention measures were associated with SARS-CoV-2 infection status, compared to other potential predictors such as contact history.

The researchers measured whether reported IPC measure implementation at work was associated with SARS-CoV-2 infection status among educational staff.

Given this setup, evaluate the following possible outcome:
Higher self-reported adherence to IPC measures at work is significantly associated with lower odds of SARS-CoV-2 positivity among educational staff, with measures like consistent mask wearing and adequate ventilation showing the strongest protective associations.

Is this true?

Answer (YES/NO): NO